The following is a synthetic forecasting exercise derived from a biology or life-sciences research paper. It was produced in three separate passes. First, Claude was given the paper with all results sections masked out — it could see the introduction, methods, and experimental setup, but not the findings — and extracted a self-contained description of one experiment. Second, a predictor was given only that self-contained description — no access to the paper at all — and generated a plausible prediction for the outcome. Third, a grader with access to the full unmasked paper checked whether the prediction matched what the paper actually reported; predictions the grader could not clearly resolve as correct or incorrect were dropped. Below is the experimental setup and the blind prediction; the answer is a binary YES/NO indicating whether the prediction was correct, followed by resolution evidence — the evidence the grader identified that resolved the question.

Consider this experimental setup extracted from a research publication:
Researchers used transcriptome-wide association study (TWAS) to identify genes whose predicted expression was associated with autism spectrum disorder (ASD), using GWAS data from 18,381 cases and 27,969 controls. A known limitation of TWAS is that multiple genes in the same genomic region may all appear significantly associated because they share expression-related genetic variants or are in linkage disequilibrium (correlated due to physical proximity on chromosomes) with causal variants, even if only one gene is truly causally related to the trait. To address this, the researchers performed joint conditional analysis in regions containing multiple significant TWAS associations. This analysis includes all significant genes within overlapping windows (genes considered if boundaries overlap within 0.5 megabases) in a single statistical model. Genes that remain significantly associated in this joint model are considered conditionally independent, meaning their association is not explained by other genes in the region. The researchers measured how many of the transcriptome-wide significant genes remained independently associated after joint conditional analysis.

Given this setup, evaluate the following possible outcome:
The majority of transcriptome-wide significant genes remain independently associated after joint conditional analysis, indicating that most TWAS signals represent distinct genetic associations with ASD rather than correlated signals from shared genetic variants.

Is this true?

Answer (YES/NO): NO